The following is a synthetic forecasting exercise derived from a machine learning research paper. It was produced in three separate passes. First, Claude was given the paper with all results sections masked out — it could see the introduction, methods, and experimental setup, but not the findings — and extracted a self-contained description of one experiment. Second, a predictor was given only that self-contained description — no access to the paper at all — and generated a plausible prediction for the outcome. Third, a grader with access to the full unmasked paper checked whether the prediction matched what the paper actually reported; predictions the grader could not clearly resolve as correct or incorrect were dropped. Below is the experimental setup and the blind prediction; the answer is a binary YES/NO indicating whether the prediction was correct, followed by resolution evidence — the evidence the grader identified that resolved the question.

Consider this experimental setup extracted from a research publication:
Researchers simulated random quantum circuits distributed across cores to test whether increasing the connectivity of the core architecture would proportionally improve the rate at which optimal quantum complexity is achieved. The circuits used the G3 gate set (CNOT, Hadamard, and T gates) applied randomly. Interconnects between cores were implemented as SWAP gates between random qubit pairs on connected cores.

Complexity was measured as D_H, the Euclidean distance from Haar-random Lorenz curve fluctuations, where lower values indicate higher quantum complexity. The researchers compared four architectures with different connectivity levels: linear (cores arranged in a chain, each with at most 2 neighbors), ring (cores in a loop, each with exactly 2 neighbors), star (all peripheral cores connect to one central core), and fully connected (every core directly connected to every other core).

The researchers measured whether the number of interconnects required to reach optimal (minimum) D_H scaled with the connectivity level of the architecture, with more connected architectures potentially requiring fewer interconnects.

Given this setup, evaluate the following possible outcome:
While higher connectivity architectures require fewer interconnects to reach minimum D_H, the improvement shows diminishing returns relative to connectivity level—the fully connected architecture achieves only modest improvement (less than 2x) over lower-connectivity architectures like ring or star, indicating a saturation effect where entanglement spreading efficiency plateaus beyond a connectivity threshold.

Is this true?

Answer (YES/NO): NO